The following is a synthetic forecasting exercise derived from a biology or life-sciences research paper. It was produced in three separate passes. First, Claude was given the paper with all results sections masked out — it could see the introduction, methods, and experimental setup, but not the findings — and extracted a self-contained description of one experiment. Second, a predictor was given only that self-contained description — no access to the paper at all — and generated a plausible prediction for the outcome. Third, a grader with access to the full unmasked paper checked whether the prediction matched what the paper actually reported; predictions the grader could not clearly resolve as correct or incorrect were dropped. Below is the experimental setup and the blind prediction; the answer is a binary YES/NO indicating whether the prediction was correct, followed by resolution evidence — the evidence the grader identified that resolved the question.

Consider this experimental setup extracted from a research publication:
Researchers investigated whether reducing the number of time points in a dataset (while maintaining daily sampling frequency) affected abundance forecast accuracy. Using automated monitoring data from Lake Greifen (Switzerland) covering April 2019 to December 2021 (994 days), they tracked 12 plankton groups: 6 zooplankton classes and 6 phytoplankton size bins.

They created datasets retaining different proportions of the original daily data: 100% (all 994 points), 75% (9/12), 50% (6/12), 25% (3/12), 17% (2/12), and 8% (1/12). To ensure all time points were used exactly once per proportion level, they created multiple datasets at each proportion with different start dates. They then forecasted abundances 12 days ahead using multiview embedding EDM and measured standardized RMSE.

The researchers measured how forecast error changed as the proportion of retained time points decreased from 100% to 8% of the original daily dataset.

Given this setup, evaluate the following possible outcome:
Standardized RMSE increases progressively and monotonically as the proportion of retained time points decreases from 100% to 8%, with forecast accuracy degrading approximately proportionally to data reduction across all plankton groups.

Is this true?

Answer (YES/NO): NO